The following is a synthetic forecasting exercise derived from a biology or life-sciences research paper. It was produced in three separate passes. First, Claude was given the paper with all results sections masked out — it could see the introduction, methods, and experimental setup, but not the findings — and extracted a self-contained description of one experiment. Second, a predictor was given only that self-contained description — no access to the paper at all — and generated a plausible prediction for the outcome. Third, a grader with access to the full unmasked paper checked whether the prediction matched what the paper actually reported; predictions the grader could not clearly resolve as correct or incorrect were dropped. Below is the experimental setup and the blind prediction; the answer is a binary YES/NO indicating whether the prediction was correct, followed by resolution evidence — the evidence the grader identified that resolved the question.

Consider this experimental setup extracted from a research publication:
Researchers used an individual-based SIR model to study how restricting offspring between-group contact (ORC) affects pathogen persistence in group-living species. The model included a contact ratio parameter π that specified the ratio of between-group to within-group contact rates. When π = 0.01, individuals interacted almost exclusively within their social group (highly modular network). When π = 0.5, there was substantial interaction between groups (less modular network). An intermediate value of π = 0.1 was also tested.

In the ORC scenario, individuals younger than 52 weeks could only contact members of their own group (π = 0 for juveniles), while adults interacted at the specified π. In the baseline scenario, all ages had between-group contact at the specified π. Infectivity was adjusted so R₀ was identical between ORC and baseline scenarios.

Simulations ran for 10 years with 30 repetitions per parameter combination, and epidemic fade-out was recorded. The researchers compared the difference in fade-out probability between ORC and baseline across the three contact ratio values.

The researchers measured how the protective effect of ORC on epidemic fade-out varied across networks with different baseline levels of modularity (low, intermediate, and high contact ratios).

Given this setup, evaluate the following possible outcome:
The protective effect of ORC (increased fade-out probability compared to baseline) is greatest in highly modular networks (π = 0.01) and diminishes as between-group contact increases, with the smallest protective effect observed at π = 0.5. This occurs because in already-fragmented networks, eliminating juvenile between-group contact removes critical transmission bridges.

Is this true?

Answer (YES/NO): NO